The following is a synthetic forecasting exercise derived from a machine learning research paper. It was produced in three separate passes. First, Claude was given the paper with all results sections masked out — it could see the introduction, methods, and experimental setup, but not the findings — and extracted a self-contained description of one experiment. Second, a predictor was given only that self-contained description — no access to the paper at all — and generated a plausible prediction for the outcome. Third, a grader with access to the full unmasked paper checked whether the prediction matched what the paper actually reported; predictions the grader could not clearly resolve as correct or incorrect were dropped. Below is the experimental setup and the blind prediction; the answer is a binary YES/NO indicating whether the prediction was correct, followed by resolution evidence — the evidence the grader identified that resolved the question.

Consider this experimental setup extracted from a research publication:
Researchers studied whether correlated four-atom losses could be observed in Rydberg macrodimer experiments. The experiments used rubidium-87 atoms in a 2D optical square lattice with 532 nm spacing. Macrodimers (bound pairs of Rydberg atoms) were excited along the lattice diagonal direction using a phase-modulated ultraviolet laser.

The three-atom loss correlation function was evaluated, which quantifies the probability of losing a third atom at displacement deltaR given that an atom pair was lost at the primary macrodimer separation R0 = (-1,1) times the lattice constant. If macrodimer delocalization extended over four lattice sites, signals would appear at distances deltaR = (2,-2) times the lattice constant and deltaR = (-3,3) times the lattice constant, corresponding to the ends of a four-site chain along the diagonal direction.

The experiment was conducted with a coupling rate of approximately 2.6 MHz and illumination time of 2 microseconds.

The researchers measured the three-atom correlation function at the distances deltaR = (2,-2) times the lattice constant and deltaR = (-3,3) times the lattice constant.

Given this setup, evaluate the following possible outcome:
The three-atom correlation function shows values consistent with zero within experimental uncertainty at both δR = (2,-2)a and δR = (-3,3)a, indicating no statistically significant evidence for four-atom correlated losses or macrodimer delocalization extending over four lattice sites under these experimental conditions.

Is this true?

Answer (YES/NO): NO